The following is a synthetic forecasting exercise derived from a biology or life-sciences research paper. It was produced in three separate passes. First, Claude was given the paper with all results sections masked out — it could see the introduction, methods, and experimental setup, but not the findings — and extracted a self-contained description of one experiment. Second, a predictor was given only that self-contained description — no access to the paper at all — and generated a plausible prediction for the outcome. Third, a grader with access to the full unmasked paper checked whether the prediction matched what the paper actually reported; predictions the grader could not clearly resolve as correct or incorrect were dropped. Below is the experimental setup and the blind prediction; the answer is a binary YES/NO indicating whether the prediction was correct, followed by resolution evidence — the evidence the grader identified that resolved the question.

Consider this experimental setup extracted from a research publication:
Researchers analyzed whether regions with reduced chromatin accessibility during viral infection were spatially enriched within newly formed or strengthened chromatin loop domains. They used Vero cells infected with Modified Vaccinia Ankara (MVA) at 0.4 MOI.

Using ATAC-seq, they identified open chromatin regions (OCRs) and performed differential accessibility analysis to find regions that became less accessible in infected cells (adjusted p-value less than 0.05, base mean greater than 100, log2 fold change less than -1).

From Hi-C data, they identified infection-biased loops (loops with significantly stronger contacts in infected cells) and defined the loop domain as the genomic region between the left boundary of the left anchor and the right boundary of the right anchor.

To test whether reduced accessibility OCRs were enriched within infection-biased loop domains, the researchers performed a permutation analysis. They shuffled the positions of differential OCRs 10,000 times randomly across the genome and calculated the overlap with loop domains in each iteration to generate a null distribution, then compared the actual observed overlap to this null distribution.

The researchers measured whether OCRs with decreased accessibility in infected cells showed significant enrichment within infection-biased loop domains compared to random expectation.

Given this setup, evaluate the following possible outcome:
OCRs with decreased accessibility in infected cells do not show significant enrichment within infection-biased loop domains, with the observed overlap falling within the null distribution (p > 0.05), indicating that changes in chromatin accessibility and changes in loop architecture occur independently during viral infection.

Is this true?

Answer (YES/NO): NO